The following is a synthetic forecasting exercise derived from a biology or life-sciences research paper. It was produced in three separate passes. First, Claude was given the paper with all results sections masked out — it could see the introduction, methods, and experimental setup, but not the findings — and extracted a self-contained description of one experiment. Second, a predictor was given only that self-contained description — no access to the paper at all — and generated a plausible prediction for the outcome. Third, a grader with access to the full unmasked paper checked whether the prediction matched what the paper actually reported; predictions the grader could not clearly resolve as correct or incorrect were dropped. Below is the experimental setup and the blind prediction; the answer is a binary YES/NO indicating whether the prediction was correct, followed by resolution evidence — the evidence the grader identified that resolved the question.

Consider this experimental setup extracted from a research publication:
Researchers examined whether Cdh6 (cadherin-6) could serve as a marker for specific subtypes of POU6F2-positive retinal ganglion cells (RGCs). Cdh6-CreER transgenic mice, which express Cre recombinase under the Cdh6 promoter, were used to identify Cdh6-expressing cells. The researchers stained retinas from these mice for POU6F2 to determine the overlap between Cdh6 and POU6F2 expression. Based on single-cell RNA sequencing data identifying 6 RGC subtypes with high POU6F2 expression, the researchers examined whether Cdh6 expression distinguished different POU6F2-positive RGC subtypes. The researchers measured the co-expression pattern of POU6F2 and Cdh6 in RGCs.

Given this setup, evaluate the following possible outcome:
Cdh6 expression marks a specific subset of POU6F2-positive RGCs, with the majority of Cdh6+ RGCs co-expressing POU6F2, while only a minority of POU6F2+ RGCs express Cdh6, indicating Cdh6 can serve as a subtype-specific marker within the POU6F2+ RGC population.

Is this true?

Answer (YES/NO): NO